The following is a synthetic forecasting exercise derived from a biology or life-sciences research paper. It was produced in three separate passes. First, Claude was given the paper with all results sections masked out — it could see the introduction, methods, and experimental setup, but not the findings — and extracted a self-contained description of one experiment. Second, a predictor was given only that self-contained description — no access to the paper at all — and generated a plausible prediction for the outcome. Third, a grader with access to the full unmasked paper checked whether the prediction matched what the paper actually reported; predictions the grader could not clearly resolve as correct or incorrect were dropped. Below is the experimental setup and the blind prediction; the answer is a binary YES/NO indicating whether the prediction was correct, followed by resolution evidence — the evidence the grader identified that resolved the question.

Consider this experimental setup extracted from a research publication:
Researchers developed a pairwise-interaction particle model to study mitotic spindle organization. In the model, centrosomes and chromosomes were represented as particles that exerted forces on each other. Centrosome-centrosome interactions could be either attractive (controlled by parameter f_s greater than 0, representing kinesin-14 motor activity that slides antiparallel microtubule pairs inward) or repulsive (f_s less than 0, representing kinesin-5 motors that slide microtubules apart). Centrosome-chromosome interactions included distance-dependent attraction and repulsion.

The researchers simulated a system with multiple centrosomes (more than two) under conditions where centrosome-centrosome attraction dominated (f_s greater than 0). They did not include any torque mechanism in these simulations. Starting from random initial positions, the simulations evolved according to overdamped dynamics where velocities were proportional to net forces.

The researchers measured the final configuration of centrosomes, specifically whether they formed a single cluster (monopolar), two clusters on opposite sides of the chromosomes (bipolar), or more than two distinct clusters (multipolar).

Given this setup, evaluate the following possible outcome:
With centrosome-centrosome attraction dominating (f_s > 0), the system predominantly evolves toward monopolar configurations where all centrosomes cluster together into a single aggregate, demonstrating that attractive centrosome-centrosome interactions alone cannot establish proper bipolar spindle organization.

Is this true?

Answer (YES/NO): YES